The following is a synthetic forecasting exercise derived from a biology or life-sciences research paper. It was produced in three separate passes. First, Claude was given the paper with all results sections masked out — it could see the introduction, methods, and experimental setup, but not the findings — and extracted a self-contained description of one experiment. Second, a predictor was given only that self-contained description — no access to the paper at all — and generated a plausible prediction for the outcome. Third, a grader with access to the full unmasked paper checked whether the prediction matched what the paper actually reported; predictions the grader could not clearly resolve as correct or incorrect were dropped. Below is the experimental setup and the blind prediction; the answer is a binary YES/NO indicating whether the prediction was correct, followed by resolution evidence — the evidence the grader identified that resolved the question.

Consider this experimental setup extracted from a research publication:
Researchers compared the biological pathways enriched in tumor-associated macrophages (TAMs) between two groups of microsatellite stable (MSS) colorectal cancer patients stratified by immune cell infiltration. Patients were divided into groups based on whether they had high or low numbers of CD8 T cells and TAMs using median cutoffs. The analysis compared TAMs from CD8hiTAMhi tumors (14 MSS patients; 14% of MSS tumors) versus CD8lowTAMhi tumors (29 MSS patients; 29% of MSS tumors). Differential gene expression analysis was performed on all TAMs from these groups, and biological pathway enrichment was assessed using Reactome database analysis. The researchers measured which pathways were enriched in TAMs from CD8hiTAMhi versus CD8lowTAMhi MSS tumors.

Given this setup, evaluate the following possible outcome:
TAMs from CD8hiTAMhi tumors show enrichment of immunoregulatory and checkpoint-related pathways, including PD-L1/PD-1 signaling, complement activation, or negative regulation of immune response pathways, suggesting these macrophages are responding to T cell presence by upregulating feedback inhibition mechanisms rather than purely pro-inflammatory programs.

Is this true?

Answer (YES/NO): NO